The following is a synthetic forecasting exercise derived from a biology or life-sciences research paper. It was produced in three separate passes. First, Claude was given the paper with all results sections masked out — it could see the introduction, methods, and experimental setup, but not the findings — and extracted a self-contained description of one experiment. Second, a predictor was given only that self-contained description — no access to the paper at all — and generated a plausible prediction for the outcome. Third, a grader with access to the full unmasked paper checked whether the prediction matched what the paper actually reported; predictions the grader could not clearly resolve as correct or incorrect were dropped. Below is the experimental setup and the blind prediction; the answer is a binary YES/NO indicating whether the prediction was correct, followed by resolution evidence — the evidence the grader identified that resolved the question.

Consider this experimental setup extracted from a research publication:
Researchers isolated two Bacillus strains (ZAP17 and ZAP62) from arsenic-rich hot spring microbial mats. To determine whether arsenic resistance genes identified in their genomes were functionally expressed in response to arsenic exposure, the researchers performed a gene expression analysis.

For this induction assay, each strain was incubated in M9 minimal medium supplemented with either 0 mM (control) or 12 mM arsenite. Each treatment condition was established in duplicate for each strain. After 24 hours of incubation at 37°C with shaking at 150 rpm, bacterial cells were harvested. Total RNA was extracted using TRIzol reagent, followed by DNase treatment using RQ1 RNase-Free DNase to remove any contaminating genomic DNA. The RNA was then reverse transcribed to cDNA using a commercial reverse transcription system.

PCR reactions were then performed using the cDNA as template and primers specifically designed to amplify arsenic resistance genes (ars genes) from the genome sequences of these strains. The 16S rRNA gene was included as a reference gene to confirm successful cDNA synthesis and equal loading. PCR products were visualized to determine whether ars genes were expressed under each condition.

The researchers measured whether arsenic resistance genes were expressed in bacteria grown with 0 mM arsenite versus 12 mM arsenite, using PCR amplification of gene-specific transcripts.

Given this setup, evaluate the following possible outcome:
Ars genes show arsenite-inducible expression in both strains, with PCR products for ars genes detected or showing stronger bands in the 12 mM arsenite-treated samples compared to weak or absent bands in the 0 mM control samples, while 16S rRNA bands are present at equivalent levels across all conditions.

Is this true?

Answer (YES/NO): NO